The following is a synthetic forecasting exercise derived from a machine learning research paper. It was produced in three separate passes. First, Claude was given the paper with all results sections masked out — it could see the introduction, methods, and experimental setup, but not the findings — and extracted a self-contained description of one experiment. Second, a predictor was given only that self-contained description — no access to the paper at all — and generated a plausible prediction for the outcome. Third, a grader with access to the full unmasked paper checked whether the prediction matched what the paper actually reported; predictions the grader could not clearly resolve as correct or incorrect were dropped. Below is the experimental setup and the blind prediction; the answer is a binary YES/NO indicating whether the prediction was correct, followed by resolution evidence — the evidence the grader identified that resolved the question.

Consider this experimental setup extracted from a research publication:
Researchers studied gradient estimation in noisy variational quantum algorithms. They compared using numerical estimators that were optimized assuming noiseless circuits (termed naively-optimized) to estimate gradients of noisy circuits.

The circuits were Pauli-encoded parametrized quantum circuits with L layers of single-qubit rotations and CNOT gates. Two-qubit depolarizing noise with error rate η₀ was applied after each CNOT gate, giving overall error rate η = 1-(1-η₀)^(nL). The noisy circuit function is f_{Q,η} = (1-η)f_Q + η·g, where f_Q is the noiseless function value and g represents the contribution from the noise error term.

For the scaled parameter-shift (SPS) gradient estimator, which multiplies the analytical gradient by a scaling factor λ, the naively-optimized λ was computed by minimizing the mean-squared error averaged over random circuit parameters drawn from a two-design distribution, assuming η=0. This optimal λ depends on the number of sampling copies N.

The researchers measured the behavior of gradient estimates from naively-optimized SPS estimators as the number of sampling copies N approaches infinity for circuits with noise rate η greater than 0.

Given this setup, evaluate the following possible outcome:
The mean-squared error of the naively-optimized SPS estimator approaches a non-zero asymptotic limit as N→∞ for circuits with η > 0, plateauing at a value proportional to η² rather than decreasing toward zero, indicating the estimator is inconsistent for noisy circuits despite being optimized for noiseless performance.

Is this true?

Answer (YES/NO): YES